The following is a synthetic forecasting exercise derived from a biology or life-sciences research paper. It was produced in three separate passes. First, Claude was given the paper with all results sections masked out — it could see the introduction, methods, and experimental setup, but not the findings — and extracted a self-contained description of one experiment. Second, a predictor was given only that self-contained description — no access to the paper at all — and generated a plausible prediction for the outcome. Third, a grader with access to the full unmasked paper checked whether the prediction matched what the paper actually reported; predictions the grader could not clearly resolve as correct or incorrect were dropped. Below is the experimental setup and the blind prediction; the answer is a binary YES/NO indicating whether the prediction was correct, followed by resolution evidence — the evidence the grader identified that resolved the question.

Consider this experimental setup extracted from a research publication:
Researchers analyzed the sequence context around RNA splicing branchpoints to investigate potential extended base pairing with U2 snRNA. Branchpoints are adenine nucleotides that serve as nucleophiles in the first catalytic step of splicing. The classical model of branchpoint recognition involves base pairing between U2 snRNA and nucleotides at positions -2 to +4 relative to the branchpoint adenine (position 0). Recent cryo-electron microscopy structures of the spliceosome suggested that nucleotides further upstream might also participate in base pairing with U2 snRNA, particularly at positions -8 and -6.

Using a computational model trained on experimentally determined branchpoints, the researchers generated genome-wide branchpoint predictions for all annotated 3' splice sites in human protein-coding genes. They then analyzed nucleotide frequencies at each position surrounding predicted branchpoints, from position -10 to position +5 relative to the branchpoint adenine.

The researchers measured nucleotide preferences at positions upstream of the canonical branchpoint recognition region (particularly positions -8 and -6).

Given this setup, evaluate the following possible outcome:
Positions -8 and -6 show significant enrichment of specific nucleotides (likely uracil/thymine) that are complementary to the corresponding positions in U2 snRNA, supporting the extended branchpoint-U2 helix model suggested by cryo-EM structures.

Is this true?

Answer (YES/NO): NO